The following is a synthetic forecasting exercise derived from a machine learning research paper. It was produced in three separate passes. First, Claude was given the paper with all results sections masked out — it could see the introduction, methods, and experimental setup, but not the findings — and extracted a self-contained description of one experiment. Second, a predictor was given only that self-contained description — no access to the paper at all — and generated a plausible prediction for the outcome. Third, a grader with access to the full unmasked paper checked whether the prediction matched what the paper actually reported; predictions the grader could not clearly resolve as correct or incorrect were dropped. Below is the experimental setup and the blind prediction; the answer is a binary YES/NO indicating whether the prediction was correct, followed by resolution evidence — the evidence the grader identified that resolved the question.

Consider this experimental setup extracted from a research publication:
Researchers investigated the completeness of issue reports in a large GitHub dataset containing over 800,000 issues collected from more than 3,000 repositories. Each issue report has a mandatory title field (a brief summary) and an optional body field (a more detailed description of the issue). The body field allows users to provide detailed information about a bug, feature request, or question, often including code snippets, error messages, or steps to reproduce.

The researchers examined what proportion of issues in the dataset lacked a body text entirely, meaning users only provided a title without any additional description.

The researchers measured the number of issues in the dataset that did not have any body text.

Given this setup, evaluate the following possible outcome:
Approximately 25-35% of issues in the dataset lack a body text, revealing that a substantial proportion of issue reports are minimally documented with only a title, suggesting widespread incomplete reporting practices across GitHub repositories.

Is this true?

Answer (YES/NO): NO